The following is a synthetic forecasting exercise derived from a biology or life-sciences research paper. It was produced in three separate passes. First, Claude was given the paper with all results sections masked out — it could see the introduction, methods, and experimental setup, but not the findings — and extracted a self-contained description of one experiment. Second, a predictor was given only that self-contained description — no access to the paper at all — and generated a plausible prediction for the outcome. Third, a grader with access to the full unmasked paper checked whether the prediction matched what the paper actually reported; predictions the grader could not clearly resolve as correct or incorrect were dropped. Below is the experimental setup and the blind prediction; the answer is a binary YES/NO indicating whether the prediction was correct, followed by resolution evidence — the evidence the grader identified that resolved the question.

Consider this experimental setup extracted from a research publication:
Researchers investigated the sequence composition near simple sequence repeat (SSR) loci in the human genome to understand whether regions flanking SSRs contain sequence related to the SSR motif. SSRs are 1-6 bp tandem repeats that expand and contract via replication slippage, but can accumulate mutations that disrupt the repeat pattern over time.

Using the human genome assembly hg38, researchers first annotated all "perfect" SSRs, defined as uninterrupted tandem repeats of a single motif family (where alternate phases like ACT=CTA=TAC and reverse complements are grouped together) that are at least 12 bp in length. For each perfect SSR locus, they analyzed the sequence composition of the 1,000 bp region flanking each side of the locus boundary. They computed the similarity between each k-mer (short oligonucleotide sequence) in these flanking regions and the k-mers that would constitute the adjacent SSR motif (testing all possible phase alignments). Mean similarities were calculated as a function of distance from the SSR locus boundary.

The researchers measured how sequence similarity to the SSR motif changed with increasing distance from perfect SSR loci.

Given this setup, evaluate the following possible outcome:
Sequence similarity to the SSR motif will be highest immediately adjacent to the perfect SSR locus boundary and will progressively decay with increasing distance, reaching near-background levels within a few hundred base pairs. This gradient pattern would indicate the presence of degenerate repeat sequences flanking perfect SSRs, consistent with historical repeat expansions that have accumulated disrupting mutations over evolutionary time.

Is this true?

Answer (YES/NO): NO